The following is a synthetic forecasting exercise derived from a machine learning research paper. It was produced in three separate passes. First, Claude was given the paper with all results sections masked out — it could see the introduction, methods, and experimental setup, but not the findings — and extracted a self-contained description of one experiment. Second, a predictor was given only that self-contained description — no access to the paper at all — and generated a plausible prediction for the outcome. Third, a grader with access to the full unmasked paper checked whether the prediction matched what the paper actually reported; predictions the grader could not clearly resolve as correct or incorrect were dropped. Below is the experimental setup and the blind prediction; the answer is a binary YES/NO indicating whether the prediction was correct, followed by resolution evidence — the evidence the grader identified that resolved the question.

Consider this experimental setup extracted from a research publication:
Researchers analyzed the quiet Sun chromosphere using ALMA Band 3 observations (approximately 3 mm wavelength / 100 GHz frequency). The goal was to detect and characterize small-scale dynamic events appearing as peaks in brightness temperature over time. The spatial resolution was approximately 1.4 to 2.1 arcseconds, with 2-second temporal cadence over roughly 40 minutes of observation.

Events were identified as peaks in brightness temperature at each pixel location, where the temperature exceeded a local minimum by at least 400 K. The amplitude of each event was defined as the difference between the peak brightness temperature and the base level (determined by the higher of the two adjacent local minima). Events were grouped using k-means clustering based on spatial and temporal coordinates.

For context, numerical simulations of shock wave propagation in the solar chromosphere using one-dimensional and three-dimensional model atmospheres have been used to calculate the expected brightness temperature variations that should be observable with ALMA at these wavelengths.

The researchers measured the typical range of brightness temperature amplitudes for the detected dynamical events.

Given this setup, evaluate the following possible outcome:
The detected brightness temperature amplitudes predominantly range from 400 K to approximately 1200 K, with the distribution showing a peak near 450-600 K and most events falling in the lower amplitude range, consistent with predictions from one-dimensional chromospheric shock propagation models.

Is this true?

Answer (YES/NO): NO